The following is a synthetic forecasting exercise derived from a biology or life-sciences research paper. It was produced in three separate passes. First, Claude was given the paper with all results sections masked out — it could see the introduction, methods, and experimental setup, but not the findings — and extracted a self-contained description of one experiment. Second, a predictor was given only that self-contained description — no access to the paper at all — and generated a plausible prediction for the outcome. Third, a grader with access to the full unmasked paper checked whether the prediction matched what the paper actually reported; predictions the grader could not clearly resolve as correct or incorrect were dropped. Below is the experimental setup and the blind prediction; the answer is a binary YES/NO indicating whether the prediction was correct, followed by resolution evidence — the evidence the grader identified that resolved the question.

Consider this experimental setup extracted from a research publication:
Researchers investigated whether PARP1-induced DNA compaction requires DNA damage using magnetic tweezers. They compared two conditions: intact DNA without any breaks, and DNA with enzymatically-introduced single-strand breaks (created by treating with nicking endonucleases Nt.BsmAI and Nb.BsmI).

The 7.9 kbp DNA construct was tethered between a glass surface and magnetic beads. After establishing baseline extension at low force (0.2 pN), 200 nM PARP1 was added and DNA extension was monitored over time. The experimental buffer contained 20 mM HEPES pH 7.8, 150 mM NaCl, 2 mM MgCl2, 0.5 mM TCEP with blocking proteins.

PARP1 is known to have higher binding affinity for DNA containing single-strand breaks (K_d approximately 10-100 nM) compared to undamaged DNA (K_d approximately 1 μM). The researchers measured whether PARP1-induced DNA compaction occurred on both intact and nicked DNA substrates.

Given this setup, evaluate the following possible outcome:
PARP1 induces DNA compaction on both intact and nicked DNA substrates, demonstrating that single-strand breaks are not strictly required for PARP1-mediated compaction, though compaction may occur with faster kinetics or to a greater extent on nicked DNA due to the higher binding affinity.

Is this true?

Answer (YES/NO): NO